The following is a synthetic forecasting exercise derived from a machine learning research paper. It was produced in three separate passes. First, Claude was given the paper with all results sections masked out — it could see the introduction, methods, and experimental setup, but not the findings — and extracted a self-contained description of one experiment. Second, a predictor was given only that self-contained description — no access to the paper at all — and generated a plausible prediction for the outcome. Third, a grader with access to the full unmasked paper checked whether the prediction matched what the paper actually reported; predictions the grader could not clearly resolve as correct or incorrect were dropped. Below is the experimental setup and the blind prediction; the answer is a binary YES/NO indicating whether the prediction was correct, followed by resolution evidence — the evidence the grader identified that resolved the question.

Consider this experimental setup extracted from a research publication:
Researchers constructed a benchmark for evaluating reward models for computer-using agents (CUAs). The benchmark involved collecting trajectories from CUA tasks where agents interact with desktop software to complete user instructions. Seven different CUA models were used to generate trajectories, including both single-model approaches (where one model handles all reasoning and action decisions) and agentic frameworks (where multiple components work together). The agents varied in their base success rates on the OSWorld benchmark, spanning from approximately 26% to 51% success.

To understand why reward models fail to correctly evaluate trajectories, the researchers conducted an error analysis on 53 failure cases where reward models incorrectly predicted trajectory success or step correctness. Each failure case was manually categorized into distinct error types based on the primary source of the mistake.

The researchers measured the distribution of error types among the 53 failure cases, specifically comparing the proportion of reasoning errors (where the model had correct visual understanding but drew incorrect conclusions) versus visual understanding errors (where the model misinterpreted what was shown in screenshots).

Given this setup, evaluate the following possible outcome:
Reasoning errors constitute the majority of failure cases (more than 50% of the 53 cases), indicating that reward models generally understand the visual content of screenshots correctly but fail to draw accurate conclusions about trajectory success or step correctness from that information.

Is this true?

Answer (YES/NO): NO